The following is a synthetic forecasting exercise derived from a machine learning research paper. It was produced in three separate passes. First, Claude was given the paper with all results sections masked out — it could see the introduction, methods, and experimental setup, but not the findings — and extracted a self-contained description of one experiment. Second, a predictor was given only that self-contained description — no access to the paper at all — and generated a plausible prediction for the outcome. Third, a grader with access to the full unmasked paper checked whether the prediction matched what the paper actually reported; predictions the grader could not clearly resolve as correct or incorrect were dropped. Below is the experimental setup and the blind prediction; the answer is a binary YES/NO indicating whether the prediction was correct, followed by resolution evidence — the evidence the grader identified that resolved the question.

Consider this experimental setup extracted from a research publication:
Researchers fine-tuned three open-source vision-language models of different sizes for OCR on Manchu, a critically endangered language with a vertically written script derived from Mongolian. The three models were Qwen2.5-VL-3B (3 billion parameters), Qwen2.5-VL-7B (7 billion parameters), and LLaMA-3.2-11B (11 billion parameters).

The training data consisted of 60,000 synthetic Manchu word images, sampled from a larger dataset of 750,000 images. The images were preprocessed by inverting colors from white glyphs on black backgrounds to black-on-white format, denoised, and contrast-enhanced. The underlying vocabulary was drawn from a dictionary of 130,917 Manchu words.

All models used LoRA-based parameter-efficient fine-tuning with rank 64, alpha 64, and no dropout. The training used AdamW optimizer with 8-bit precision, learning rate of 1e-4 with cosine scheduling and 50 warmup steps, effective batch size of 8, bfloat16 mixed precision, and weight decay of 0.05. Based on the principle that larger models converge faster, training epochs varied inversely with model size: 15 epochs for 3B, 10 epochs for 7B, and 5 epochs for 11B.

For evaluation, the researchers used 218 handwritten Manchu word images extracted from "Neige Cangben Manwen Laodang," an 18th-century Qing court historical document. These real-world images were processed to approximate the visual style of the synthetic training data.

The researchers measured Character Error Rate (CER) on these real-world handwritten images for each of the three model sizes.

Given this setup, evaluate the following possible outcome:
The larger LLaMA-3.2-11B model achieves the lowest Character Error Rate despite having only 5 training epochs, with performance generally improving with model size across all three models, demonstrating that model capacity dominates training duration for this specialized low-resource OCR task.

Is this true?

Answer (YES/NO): YES